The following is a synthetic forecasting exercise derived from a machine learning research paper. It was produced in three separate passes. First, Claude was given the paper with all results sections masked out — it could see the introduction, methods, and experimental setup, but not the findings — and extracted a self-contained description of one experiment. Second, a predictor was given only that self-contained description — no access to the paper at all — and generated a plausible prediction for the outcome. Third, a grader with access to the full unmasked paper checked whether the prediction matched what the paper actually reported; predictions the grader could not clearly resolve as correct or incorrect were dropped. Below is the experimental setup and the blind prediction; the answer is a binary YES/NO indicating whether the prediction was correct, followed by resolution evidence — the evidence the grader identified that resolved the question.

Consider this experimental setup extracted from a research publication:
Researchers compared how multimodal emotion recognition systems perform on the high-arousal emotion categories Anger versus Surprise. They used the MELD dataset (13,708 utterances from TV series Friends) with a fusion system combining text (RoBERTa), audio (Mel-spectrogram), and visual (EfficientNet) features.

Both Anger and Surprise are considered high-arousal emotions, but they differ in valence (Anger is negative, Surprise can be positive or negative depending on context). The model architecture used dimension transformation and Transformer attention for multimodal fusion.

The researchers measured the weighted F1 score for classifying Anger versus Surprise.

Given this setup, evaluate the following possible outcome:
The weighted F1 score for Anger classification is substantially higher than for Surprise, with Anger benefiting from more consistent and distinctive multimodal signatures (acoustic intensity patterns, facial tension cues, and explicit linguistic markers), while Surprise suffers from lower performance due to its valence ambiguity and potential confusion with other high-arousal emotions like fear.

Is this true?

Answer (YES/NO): NO